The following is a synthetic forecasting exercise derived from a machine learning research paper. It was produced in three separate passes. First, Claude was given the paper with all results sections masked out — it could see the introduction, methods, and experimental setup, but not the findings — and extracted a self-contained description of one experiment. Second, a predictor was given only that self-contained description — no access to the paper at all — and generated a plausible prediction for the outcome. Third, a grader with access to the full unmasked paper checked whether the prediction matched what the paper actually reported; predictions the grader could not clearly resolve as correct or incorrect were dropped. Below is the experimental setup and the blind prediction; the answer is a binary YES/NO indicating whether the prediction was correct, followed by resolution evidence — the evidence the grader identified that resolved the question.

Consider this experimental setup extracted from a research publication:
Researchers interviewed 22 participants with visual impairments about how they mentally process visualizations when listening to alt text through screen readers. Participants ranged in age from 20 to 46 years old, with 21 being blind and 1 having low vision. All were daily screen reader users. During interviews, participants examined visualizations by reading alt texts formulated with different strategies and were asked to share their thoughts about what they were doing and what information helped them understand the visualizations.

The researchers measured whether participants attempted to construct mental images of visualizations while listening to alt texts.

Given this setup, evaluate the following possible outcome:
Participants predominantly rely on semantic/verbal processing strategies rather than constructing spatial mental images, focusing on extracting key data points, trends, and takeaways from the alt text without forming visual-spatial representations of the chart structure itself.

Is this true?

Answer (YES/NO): NO